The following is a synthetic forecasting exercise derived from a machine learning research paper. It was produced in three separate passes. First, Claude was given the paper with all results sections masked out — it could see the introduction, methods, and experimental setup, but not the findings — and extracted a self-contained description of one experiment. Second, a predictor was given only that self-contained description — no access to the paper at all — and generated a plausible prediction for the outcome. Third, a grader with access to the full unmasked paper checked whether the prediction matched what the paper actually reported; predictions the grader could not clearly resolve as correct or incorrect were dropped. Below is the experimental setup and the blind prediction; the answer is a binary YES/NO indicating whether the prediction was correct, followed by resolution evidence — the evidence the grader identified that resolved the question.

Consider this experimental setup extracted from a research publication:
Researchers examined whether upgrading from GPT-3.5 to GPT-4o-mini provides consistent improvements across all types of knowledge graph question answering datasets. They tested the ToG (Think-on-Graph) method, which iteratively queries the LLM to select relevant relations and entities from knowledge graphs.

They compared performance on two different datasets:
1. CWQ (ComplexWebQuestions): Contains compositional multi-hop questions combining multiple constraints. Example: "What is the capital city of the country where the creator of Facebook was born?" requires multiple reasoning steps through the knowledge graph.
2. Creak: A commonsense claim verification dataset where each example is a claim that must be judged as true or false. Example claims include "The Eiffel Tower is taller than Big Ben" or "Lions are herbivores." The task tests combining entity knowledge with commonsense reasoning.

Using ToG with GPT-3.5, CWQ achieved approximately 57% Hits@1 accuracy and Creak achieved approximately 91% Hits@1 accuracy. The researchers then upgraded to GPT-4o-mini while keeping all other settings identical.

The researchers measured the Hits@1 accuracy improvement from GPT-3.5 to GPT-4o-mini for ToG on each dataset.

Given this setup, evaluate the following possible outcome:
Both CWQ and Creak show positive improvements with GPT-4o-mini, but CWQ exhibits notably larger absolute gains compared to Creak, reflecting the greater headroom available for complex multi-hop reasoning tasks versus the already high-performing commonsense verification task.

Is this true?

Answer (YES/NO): YES